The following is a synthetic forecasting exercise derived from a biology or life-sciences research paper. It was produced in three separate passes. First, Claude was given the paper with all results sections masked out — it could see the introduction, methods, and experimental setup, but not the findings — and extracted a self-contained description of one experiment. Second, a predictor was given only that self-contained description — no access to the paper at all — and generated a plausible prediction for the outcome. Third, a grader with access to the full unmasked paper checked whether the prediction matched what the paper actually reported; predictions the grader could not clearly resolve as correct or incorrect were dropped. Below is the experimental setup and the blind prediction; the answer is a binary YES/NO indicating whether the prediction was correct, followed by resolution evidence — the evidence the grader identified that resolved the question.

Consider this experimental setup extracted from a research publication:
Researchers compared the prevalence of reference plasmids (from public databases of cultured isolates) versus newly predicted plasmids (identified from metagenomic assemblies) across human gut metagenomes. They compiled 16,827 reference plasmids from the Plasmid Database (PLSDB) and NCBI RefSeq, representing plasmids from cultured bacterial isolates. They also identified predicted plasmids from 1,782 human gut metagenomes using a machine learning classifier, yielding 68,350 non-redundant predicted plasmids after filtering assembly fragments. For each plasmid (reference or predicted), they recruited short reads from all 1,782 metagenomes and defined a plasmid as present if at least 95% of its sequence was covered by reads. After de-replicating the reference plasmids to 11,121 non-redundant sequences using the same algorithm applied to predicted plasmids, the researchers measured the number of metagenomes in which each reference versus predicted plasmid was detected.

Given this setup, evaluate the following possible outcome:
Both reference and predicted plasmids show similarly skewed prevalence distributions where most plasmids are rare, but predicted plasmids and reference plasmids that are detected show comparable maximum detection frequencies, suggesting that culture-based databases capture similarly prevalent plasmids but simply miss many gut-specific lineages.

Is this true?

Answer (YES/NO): NO